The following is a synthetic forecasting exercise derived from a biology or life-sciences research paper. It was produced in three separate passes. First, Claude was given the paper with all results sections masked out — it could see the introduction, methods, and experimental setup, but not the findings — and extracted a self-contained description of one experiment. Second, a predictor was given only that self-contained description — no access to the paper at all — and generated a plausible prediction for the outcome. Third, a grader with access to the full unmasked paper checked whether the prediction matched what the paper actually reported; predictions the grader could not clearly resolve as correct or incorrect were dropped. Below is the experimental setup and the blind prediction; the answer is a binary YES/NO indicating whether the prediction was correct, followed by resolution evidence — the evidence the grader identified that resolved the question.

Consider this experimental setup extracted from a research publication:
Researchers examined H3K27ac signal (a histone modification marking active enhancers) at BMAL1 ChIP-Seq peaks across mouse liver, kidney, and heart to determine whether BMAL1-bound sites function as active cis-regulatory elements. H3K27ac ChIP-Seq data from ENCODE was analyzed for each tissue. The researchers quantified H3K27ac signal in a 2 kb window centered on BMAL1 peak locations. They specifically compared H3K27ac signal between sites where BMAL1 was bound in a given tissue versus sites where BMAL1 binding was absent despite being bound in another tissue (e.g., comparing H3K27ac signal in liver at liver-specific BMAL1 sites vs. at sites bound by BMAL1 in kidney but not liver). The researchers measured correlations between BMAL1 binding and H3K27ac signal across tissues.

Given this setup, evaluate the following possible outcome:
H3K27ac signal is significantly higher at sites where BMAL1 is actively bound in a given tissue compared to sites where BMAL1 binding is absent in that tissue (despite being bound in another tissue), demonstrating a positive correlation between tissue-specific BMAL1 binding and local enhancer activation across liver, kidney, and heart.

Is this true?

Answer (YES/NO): YES